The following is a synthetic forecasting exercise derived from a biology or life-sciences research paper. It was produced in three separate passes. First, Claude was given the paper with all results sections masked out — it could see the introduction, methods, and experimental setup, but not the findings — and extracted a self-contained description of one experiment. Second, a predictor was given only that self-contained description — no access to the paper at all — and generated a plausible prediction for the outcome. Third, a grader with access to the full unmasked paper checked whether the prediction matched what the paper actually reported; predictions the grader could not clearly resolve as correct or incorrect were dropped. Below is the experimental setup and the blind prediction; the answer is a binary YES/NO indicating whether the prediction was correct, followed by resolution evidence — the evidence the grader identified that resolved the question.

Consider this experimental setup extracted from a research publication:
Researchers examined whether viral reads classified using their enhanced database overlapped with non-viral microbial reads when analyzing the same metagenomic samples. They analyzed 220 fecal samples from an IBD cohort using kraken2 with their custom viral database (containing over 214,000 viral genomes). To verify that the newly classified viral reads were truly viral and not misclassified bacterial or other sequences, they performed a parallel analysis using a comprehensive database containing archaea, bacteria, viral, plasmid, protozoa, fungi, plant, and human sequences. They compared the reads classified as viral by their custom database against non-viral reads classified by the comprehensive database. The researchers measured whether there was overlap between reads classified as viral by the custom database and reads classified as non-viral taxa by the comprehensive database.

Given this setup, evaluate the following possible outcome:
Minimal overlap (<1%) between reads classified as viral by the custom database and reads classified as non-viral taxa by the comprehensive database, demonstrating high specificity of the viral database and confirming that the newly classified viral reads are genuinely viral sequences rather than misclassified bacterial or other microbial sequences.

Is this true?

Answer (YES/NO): YES